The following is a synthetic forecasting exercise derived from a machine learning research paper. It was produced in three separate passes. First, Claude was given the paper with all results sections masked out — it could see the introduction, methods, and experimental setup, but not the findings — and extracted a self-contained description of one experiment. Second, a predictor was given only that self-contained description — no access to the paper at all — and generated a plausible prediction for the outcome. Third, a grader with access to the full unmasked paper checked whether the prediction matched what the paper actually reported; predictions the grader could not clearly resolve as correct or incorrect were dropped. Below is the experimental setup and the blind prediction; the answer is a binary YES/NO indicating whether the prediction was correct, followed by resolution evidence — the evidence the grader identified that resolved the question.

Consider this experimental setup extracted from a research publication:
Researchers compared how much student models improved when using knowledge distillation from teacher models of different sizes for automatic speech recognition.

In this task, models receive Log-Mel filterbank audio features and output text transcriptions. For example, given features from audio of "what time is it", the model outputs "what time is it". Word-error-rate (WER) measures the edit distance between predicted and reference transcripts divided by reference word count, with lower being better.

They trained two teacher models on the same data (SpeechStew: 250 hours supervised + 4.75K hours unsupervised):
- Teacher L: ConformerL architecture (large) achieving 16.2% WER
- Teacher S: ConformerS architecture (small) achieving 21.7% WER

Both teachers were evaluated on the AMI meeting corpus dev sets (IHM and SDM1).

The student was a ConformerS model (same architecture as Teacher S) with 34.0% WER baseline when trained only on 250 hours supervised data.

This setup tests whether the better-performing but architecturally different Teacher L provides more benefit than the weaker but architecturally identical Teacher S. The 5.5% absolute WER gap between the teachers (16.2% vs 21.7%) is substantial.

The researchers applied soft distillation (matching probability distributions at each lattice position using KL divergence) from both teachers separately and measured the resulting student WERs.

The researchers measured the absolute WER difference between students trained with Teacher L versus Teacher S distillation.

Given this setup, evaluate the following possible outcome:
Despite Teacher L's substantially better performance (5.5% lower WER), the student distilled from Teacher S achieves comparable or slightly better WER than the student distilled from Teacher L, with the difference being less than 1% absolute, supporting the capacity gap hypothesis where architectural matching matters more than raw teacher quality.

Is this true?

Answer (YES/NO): YES